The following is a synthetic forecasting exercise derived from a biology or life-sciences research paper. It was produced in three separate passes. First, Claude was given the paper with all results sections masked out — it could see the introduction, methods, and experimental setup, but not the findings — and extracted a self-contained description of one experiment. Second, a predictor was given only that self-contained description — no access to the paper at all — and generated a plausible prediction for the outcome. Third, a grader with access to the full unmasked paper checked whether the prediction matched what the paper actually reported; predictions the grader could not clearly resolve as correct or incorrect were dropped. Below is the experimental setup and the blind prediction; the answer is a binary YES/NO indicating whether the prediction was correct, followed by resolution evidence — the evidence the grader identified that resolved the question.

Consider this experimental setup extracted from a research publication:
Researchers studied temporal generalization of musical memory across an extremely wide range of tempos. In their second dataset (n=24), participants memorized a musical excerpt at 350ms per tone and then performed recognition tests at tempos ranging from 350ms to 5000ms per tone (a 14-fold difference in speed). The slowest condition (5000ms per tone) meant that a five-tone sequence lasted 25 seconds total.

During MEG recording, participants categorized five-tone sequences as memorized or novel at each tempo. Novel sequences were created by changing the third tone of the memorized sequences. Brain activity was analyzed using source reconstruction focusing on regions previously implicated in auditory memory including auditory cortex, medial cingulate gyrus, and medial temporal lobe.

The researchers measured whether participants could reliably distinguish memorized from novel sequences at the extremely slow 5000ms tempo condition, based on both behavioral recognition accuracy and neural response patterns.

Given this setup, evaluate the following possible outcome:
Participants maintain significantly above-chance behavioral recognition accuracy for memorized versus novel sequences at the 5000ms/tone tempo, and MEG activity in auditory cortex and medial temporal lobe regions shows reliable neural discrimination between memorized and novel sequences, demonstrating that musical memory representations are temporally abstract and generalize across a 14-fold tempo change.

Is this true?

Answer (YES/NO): NO